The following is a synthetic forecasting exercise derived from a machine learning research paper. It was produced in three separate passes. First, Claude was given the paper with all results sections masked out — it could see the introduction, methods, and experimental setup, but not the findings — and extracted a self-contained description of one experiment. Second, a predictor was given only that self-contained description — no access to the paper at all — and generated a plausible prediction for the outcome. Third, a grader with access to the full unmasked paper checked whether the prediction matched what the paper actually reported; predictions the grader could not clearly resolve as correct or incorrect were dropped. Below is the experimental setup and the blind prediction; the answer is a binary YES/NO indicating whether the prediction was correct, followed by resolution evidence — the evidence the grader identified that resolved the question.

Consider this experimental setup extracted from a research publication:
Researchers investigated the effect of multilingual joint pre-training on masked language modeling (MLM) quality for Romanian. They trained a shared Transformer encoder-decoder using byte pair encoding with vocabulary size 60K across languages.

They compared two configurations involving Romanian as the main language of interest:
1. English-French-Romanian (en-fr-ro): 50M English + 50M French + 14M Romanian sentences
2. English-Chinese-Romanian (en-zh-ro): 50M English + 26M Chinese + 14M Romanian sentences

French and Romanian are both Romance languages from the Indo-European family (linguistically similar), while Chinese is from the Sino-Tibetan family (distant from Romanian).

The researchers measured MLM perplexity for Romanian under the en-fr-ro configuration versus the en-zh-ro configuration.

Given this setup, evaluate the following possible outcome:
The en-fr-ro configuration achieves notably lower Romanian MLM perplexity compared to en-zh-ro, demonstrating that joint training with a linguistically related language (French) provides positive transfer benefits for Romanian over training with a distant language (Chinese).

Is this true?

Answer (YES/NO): YES